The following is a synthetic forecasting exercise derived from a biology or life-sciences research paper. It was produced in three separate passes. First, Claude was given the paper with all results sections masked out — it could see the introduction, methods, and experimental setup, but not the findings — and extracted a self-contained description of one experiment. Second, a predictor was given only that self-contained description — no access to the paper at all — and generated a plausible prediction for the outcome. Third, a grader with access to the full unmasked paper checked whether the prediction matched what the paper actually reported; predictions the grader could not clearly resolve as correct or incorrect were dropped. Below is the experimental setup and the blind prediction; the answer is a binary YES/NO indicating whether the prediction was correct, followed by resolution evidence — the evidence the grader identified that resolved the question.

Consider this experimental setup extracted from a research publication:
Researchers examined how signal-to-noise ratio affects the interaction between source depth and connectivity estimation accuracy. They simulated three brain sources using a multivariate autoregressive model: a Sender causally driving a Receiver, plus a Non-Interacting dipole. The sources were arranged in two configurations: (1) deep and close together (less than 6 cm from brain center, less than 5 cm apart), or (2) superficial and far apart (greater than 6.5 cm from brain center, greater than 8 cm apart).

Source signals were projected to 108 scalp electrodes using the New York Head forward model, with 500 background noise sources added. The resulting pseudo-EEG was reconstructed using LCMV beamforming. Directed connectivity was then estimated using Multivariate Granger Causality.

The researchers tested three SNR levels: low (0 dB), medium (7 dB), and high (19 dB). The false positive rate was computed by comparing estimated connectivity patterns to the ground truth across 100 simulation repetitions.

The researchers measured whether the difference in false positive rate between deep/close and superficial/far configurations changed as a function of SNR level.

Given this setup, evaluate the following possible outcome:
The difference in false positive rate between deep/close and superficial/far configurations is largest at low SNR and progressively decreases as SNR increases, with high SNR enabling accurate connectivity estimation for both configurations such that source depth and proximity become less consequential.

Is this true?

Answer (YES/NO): NO